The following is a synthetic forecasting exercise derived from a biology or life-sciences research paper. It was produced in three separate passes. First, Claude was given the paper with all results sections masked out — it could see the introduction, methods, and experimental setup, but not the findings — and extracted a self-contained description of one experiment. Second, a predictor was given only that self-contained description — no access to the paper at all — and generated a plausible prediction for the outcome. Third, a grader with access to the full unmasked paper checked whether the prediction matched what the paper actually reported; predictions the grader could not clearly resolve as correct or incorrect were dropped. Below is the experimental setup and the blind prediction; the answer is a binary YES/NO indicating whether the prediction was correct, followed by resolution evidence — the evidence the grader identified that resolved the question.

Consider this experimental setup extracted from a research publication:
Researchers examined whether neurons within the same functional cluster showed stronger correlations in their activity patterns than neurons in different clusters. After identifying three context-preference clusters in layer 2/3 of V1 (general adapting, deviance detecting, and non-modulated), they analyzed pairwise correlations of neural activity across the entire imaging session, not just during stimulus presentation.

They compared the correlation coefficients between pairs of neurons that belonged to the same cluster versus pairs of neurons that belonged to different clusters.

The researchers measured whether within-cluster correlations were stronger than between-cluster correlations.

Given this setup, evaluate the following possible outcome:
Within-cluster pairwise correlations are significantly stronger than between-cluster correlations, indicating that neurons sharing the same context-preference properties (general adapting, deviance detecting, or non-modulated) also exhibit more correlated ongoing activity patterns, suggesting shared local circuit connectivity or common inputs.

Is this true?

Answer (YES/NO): YES